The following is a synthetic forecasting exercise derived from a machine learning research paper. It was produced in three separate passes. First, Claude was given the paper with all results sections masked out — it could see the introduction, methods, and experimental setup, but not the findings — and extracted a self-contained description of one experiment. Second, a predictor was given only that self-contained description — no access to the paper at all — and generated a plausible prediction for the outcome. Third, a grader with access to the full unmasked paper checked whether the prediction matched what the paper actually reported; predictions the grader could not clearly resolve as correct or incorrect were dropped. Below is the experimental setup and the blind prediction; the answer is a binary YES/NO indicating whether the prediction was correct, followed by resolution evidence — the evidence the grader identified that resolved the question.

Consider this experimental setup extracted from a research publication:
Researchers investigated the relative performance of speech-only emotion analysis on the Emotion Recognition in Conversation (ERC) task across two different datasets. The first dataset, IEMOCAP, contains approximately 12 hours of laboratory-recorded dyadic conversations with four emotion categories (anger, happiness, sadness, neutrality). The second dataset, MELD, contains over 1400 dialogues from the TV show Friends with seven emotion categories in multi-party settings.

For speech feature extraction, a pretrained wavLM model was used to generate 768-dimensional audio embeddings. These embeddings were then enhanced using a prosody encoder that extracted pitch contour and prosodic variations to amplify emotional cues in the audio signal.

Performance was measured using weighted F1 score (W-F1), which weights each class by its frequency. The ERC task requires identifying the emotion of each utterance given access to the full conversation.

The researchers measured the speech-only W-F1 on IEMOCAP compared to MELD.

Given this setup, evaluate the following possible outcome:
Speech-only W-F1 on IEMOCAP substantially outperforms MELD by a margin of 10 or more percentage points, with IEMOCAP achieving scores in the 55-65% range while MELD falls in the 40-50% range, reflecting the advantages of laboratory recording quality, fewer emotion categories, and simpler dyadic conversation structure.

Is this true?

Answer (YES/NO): NO